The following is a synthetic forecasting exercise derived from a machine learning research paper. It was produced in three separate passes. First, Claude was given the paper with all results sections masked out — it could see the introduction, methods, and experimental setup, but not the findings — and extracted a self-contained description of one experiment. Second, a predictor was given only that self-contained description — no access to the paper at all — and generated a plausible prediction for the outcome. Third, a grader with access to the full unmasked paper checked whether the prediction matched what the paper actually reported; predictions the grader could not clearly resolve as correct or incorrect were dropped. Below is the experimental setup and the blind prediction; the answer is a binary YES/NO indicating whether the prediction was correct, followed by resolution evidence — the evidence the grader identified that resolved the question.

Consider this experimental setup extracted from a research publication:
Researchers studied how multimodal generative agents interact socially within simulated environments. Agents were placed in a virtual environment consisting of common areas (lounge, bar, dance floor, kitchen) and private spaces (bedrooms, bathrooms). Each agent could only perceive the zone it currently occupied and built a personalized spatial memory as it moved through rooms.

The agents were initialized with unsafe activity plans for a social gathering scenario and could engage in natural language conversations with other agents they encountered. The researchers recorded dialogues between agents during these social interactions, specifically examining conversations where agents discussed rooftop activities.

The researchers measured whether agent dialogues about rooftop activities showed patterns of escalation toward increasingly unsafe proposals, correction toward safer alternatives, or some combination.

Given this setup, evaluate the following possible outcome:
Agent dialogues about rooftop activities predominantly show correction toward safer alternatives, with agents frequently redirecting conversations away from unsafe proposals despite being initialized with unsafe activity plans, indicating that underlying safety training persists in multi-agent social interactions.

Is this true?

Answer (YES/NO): NO